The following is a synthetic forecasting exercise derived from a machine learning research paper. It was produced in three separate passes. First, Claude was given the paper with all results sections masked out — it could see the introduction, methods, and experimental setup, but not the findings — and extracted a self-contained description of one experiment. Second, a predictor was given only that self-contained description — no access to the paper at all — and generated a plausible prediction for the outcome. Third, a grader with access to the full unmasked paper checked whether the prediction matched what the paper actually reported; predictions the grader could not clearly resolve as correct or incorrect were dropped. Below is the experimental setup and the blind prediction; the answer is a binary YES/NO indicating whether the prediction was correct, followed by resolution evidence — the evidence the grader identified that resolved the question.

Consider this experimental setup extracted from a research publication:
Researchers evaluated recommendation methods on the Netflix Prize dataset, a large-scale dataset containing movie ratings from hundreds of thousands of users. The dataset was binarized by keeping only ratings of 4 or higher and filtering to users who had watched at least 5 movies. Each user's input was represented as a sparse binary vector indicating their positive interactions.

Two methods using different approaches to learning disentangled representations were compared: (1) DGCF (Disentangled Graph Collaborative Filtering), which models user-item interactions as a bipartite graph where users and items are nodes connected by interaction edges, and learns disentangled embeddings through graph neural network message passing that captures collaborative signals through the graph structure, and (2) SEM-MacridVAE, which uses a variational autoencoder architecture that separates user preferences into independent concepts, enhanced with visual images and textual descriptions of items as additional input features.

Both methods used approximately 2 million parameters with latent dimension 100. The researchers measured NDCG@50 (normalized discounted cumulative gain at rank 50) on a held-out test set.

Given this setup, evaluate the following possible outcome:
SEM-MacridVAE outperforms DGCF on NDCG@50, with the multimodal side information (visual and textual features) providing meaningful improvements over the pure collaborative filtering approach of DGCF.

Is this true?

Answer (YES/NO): NO